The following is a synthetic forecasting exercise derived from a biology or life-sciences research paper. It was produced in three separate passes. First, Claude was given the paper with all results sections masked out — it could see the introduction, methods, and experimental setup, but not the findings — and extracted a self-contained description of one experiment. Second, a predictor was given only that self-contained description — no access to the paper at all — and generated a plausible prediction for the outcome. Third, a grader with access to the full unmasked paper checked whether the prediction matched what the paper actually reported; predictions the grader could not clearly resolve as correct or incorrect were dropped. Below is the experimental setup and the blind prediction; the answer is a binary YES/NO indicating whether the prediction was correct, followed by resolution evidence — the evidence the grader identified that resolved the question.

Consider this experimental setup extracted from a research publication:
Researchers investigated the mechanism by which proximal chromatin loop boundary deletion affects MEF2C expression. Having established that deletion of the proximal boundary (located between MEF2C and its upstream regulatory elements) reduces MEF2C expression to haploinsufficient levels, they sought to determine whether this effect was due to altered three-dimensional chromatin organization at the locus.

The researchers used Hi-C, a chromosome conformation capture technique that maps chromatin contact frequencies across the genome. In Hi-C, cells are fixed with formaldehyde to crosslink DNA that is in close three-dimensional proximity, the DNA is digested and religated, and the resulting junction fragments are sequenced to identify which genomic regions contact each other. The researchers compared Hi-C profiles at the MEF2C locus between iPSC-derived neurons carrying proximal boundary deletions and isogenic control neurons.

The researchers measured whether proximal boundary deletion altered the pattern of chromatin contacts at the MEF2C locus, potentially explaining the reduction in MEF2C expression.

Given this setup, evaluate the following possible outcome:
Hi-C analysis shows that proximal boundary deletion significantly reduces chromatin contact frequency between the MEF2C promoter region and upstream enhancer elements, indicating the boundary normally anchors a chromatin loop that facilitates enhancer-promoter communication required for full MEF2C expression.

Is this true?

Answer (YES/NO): NO